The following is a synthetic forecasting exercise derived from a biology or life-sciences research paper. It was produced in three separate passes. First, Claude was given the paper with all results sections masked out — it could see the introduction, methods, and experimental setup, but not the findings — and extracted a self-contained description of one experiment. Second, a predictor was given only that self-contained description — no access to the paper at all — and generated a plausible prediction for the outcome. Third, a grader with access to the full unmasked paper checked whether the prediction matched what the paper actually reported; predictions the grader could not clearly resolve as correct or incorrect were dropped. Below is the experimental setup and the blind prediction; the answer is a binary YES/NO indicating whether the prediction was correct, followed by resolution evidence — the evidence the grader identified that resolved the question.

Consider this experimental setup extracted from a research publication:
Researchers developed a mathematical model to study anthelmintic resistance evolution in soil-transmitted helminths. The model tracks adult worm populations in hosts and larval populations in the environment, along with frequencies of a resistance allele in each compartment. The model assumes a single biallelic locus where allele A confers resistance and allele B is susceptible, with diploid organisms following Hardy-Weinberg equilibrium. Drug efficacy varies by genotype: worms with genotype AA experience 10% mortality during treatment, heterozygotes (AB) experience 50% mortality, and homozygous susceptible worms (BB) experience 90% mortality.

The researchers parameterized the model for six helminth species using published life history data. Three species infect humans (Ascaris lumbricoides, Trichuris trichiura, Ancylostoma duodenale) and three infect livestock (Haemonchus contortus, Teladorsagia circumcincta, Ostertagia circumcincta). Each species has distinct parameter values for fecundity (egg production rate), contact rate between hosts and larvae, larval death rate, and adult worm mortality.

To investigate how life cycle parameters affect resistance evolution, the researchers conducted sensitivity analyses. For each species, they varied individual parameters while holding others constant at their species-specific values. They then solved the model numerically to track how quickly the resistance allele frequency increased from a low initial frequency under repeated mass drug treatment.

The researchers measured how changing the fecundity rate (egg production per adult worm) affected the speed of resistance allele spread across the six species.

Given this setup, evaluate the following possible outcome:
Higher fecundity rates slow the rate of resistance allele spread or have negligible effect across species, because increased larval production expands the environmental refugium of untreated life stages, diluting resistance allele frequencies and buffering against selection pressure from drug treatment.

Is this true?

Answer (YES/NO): YES